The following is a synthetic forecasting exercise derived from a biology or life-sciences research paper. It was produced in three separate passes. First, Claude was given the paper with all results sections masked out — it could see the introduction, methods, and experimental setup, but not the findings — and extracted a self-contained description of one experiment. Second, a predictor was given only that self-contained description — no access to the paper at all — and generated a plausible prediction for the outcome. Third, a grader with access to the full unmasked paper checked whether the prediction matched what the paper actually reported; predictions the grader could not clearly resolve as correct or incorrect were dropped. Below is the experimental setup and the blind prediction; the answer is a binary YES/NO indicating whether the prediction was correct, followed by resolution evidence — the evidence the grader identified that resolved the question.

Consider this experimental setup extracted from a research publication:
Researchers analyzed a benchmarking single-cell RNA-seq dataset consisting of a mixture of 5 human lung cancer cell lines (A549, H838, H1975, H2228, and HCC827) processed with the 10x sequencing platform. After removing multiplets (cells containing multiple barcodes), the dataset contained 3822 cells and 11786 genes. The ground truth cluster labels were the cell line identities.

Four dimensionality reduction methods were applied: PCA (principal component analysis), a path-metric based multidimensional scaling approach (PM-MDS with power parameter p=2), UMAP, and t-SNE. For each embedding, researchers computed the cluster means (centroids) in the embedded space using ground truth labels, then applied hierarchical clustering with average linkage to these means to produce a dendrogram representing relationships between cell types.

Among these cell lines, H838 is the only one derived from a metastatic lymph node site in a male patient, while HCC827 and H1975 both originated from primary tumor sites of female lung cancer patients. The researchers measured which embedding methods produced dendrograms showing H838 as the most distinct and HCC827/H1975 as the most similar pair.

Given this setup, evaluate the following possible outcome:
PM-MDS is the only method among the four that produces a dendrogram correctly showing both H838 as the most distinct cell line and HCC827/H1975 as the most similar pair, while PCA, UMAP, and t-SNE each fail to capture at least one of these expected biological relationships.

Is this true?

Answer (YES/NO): NO